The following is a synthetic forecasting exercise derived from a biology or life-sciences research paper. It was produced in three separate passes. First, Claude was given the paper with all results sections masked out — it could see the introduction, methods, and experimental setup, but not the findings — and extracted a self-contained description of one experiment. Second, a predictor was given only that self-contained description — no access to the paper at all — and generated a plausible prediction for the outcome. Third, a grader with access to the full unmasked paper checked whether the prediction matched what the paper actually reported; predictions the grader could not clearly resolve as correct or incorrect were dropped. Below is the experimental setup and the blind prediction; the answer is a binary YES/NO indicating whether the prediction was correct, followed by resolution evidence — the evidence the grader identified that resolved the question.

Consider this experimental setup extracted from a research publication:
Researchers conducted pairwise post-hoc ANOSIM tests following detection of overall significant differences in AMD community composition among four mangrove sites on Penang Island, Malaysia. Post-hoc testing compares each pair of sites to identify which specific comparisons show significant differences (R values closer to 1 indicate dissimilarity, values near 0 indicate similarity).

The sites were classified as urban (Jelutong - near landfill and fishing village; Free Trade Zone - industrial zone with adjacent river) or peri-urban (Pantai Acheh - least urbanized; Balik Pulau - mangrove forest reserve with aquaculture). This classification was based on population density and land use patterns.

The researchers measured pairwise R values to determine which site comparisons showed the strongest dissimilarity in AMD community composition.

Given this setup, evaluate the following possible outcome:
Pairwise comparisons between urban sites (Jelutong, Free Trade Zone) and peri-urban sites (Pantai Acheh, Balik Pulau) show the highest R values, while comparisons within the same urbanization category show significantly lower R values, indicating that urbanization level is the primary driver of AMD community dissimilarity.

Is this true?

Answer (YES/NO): NO